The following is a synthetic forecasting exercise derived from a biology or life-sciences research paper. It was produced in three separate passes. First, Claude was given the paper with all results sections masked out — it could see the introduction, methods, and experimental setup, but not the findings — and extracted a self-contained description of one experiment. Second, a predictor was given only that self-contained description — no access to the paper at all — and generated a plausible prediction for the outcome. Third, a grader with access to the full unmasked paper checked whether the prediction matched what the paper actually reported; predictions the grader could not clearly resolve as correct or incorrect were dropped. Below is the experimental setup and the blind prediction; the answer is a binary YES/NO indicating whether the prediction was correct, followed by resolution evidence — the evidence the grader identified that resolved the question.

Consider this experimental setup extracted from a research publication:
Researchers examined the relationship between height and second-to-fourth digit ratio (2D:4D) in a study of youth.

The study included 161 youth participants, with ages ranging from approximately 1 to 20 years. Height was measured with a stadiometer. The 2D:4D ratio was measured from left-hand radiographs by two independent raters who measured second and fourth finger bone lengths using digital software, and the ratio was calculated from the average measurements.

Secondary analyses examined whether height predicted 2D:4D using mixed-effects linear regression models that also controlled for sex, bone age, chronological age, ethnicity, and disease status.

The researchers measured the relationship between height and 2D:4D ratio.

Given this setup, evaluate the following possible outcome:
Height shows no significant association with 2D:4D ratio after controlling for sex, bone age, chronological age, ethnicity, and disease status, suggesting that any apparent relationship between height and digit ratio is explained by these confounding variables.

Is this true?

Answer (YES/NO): NO